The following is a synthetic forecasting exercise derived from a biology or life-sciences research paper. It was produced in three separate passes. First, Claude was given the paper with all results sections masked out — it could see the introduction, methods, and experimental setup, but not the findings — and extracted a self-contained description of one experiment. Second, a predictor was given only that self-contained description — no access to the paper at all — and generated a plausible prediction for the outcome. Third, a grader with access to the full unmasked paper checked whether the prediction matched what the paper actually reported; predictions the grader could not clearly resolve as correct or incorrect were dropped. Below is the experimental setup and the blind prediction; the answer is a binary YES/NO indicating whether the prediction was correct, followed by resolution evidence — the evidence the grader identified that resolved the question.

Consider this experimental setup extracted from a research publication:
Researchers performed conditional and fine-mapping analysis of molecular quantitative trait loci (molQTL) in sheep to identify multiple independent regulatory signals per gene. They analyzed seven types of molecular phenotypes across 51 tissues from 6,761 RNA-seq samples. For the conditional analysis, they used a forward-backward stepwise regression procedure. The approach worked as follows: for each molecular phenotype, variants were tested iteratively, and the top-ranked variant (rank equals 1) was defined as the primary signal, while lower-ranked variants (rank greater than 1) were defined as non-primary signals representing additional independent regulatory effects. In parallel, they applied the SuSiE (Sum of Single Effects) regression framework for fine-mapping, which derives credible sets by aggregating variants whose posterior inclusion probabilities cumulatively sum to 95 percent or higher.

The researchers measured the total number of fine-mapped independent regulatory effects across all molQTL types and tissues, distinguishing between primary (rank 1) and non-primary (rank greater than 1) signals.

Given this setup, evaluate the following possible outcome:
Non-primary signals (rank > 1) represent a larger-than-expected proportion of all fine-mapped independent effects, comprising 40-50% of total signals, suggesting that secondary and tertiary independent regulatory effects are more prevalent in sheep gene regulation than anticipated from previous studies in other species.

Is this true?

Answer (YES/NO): NO